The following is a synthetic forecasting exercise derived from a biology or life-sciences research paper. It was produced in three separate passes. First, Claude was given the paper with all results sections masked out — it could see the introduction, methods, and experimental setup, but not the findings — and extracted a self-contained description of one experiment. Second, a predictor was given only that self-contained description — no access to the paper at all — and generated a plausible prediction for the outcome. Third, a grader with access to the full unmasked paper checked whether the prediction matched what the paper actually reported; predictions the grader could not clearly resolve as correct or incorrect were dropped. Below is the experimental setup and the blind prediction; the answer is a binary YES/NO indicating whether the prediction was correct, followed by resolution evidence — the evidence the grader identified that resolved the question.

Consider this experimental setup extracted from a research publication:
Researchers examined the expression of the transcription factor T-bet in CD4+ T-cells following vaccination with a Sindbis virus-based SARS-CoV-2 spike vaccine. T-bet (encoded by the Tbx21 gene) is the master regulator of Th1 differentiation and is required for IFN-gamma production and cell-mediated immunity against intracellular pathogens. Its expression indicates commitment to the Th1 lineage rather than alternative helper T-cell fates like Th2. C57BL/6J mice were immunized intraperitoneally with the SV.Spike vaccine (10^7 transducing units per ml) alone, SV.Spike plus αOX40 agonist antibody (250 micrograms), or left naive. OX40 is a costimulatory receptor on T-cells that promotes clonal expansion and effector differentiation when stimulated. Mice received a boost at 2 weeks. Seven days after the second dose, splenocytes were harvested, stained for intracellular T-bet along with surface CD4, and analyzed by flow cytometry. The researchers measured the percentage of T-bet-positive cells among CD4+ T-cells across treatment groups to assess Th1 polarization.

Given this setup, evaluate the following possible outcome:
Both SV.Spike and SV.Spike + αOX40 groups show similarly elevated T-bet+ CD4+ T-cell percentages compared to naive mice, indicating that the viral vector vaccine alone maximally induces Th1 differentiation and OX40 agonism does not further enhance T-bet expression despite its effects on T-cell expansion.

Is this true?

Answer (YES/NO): NO